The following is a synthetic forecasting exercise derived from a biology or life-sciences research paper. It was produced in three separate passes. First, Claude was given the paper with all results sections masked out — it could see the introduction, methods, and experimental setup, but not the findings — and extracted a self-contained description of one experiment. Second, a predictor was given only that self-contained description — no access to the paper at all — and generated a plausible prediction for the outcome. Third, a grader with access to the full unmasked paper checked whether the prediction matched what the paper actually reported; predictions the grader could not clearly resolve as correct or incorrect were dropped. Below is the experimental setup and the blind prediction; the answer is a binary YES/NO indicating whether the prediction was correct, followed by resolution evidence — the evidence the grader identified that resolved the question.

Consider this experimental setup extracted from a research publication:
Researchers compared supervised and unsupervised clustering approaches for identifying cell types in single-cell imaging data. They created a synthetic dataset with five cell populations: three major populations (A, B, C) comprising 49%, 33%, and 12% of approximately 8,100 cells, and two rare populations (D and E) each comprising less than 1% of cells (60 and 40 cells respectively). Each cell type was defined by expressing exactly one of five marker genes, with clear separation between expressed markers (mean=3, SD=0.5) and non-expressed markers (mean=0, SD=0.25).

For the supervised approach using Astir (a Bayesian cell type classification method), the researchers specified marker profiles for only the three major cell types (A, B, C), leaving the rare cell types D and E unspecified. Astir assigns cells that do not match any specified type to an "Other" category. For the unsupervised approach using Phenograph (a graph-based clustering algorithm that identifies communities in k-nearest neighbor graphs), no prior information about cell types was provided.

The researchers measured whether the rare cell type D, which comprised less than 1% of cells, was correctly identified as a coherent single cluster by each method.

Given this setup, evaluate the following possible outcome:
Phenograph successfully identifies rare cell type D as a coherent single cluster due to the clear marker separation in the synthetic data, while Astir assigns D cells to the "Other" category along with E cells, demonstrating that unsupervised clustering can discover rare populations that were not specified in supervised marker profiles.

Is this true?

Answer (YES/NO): NO